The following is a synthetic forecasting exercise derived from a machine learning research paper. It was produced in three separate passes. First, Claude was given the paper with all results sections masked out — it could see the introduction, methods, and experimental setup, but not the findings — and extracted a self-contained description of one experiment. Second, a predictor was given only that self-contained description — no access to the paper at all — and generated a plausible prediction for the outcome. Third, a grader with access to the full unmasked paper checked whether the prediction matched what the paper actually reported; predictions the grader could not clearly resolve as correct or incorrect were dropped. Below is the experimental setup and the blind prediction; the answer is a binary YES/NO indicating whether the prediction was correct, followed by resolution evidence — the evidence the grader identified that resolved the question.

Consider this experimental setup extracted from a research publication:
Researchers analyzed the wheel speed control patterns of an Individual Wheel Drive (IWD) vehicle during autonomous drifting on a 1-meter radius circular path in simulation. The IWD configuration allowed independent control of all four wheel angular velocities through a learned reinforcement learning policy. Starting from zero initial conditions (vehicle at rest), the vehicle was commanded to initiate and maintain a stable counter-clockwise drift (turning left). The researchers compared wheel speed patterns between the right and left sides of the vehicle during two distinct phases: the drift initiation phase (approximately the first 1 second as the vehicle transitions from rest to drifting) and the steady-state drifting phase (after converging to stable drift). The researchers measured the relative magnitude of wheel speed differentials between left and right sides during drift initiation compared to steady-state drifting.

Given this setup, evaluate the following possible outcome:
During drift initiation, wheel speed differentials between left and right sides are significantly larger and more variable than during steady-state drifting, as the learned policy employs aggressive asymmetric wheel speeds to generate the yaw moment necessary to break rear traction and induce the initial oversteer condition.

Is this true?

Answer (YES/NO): YES